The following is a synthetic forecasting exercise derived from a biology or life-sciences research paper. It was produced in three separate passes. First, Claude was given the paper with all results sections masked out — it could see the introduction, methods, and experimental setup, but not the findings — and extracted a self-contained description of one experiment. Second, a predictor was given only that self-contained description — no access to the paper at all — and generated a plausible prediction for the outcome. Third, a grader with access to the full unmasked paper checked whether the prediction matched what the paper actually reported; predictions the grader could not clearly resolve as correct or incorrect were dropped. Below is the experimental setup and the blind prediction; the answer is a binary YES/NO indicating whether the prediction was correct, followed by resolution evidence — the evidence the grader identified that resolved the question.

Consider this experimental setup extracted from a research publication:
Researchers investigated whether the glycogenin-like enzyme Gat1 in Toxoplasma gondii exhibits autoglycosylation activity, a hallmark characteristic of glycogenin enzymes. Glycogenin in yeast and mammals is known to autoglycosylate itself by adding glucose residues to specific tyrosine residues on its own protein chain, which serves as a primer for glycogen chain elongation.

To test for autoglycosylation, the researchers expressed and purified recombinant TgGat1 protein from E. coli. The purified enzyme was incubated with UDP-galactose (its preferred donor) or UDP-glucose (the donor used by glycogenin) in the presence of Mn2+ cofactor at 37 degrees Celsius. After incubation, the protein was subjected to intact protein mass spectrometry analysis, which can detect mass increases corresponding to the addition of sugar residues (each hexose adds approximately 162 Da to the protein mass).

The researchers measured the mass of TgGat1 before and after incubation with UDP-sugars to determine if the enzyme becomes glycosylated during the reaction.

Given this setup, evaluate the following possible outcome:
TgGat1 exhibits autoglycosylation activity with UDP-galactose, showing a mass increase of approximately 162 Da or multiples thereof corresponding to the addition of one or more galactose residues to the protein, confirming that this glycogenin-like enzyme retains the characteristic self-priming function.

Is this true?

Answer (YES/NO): NO